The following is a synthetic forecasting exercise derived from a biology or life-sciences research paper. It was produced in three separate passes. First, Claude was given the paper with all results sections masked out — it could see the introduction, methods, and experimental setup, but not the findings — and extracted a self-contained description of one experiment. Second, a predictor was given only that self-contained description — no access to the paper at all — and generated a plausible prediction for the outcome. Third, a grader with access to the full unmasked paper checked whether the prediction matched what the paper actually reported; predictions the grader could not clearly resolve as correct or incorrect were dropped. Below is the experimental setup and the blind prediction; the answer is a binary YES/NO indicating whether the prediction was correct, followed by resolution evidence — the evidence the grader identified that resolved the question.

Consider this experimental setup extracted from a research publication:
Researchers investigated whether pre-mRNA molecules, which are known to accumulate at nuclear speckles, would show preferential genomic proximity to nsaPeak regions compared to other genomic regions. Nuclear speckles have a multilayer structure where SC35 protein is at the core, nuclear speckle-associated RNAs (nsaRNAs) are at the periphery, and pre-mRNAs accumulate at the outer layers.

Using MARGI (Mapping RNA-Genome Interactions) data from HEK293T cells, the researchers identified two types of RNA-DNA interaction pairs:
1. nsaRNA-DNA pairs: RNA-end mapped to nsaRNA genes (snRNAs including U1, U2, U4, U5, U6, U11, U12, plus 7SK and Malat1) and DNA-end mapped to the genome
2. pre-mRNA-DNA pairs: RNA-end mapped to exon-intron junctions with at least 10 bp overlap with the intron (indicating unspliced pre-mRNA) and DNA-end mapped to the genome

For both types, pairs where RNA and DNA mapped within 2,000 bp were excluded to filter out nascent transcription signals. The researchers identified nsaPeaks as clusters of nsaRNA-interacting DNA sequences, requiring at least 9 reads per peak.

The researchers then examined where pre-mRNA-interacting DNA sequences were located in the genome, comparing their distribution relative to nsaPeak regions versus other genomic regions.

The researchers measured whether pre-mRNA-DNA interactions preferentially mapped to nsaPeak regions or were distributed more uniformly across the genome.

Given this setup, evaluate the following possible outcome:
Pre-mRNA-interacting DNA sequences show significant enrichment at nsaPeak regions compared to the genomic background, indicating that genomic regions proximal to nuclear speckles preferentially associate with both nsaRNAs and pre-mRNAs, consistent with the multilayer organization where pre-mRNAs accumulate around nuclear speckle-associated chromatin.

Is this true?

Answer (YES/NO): YES